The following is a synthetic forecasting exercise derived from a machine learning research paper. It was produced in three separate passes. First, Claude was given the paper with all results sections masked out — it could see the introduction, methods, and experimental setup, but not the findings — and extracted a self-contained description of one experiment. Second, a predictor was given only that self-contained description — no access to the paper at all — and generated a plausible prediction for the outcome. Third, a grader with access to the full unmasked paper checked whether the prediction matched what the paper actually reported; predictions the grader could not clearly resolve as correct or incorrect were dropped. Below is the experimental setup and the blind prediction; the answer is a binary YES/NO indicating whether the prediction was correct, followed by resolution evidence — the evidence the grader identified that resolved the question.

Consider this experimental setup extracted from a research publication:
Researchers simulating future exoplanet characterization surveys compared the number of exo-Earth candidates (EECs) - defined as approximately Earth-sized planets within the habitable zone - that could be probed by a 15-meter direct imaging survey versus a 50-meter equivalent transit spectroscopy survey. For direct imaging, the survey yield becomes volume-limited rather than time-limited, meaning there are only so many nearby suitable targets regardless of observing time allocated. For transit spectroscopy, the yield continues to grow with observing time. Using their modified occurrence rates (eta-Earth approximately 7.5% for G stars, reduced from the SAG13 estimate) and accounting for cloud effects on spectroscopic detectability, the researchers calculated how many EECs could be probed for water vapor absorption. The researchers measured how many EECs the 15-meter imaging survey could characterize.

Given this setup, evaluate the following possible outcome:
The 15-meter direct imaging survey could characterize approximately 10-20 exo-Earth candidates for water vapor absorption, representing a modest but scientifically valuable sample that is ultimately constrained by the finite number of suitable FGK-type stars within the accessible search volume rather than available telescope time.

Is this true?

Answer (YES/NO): YES